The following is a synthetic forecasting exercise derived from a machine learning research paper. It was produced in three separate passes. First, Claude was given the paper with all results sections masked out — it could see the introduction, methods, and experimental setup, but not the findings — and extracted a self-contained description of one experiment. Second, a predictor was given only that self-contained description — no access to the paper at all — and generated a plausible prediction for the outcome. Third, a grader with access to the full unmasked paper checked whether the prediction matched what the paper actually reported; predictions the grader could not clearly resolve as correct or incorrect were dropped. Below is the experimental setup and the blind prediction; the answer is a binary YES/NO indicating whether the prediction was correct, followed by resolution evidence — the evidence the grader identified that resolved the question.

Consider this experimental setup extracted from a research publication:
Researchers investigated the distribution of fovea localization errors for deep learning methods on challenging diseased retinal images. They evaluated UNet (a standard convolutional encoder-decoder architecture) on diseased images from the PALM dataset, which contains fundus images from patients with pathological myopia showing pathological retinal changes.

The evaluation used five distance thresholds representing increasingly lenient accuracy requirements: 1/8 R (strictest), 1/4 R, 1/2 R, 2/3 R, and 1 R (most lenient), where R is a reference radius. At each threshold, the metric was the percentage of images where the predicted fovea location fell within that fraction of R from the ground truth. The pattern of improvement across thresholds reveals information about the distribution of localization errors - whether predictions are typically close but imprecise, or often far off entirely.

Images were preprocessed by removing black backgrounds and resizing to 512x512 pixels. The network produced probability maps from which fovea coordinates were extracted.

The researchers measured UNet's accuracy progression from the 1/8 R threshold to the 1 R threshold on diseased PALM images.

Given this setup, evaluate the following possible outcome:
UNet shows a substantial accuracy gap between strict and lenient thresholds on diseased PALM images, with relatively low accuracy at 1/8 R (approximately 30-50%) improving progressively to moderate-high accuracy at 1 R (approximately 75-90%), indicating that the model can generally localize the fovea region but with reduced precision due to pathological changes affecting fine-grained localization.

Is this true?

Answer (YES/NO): NO